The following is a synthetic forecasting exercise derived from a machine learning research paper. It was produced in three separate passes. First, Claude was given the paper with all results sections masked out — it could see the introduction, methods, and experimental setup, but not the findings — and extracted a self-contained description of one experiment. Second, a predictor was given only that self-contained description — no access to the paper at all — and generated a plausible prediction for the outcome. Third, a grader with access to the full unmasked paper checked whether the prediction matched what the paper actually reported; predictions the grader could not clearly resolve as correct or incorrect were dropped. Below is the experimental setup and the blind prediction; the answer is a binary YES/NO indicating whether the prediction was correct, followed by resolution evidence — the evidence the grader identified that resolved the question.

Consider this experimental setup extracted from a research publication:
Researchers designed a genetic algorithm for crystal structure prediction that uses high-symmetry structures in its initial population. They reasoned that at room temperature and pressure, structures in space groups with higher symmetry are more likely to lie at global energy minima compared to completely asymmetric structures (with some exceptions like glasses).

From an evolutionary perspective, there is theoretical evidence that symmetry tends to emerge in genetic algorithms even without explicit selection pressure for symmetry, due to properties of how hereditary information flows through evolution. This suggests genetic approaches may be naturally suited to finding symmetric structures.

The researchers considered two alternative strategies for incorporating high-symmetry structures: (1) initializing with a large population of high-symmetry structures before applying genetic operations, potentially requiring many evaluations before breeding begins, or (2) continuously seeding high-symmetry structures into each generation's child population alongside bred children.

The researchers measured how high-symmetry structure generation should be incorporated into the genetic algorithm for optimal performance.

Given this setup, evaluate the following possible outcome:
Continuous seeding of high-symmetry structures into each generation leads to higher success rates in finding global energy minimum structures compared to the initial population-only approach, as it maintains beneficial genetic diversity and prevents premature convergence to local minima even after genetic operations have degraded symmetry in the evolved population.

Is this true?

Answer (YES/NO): YES